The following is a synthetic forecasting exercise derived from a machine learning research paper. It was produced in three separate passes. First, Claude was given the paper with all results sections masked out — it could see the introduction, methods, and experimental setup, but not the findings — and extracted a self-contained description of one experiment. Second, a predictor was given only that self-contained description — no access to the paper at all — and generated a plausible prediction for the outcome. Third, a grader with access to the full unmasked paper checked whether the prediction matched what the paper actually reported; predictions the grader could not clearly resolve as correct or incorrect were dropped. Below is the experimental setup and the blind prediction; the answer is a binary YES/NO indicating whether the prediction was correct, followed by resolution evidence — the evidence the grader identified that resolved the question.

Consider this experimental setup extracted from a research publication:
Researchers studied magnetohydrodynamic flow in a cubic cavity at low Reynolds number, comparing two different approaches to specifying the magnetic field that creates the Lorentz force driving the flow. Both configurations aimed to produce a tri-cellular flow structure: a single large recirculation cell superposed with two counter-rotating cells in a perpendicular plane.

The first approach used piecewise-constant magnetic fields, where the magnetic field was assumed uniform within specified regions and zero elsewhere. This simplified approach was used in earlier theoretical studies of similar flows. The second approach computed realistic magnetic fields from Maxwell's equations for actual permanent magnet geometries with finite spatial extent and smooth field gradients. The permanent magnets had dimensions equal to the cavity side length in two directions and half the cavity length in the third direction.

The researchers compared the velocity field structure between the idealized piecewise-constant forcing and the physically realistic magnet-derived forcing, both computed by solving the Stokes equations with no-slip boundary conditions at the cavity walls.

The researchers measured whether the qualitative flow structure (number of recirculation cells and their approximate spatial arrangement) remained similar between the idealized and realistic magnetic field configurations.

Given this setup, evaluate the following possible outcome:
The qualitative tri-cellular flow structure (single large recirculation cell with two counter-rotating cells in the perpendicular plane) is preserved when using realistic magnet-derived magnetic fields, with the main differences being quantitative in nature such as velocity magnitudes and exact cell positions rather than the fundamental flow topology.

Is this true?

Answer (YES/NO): YES